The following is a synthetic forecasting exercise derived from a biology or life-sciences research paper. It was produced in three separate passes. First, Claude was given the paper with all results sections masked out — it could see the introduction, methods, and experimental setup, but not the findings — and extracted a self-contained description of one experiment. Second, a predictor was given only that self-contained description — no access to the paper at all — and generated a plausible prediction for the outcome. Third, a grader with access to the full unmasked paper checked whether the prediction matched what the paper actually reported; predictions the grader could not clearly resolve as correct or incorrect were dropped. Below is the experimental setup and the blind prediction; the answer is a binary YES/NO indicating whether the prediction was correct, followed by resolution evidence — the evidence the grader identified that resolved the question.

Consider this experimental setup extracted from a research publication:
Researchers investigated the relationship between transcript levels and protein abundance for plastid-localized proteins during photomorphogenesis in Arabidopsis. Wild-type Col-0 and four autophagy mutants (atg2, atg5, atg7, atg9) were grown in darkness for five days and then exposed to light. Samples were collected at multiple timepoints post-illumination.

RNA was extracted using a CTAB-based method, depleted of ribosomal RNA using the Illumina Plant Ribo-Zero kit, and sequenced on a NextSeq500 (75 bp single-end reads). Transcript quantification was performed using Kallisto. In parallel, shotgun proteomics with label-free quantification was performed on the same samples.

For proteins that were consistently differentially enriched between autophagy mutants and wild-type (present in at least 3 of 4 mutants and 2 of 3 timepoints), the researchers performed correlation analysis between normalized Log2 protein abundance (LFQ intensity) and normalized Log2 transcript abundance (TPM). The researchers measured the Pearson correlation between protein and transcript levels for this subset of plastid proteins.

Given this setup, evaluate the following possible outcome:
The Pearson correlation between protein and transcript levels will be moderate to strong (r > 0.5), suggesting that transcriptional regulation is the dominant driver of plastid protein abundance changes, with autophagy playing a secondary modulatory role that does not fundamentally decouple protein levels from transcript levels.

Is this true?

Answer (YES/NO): NO